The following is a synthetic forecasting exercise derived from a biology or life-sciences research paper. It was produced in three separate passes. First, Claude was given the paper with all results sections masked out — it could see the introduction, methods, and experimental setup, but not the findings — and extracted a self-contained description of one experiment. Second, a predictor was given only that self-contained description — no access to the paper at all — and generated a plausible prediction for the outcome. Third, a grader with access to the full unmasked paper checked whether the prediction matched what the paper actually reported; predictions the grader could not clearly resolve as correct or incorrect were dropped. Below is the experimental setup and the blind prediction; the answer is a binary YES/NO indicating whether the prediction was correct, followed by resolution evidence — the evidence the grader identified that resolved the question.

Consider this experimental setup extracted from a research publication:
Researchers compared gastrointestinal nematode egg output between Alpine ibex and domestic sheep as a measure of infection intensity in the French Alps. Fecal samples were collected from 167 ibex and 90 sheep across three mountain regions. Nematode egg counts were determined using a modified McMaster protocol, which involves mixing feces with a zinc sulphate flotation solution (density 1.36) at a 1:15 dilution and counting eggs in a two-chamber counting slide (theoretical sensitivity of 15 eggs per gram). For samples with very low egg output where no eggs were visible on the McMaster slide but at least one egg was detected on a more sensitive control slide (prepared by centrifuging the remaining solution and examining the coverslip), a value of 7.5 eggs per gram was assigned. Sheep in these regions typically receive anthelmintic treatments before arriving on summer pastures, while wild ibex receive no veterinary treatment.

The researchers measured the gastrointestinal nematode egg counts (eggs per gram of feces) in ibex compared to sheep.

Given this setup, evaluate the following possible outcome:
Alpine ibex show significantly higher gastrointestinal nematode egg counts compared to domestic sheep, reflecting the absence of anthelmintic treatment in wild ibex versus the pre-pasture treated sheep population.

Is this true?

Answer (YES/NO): YES